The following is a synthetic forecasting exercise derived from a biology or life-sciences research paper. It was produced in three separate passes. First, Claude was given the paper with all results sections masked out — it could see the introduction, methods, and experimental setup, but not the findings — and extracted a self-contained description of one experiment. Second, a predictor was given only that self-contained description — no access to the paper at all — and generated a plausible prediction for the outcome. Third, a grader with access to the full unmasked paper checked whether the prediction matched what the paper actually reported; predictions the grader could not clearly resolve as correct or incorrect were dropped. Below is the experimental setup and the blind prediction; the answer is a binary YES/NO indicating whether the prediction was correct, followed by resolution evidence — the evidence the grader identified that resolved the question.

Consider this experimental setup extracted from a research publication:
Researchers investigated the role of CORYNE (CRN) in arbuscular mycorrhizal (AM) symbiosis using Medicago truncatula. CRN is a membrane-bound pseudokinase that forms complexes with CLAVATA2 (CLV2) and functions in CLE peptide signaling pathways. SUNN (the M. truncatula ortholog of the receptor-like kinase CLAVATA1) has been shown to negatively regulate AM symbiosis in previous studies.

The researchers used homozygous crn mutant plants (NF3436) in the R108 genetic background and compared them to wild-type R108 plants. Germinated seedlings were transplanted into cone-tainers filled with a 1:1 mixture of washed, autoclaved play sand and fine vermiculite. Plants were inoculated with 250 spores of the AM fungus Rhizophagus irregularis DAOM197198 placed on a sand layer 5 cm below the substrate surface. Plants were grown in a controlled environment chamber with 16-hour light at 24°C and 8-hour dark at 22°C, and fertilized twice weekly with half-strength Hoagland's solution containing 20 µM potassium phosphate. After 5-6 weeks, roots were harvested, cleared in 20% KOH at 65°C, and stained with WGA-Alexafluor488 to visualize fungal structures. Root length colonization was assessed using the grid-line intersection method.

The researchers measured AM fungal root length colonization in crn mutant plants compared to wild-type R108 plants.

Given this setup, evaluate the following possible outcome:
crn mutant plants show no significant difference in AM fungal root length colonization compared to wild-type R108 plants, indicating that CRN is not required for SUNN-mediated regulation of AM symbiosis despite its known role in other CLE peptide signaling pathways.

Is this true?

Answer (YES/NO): NO